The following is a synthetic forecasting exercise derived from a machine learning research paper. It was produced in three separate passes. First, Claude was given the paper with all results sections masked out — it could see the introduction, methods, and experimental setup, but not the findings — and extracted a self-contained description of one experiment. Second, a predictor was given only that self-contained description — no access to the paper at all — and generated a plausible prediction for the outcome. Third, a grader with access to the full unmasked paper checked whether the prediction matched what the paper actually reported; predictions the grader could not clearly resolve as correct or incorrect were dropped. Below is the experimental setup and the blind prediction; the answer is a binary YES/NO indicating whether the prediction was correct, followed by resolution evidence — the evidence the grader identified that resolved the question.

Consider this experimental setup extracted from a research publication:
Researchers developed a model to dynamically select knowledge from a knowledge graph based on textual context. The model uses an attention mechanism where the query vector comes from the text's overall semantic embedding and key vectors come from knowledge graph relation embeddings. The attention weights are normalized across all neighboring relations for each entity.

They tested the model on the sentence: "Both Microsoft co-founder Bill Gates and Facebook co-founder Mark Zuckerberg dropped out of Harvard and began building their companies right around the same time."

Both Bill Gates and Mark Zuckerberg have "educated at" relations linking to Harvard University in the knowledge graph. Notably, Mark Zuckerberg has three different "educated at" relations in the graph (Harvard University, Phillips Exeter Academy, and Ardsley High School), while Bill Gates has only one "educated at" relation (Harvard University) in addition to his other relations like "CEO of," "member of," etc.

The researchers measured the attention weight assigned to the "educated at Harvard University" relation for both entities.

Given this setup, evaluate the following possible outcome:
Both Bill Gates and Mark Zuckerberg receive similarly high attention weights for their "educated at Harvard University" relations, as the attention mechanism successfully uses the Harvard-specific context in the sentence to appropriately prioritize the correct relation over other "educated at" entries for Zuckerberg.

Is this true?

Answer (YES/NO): NO